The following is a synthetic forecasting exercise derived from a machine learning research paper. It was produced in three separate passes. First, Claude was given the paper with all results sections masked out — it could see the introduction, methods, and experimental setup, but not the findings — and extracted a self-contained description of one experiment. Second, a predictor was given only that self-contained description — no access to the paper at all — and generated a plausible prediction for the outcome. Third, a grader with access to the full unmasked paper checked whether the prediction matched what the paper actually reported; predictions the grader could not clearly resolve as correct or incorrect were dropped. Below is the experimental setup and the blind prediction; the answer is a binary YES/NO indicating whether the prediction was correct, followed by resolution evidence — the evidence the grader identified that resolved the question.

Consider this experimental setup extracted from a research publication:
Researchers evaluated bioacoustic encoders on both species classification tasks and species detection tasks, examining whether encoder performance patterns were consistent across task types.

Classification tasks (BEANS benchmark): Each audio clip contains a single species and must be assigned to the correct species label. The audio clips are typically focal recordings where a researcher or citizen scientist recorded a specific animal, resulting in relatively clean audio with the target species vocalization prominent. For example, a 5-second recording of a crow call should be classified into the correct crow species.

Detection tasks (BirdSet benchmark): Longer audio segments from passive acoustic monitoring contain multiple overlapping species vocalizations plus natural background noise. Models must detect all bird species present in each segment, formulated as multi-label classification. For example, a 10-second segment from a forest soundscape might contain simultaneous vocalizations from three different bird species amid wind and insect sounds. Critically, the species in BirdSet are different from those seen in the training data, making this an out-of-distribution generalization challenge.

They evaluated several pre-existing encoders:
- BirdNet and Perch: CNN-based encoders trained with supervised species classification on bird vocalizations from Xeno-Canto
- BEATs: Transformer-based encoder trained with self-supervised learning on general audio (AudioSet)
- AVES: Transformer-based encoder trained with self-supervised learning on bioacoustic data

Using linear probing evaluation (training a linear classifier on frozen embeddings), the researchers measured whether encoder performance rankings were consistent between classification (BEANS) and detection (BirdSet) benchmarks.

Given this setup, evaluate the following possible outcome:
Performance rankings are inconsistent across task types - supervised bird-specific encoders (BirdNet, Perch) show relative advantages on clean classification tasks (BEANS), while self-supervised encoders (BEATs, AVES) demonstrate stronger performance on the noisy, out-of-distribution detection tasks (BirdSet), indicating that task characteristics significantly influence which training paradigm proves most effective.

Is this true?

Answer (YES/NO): YES